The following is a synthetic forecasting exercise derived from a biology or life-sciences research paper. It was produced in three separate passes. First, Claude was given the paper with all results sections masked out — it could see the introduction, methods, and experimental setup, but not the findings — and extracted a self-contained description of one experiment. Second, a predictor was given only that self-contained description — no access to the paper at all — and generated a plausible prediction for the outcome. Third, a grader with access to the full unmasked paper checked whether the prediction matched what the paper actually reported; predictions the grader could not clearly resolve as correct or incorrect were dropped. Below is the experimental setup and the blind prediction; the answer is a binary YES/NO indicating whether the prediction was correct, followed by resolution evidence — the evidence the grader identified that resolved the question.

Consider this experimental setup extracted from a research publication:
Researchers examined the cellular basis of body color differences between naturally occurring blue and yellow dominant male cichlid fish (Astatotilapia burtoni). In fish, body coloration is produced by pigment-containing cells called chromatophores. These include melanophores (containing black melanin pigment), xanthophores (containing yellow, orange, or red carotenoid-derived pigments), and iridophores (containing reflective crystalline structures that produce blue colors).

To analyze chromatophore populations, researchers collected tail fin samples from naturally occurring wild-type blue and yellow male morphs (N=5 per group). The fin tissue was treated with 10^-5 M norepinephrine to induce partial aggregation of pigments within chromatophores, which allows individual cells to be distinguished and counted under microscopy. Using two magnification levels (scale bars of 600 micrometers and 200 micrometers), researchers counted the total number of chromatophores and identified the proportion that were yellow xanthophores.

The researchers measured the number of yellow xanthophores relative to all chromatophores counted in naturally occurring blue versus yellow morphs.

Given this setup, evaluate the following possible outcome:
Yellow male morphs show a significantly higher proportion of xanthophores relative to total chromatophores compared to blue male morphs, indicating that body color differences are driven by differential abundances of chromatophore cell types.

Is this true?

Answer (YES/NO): YES